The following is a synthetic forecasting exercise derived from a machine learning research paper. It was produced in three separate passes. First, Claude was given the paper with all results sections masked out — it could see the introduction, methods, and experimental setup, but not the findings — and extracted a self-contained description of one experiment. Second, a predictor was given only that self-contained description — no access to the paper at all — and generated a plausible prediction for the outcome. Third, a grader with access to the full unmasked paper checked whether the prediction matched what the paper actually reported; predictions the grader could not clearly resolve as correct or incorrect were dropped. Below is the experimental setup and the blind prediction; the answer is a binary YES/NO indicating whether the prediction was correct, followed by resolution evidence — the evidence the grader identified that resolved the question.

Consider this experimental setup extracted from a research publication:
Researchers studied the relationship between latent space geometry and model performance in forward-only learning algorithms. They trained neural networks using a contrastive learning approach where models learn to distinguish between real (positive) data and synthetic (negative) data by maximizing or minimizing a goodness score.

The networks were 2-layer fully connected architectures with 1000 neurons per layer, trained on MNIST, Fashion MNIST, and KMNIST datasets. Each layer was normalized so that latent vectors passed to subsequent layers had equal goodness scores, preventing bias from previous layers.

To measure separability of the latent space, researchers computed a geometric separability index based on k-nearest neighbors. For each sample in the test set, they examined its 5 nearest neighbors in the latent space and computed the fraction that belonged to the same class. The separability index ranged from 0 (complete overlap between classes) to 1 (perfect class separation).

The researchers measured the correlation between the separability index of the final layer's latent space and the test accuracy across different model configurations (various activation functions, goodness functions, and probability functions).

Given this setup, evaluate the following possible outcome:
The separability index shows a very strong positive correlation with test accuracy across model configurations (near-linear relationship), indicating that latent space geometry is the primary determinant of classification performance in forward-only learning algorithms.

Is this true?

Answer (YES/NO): NO